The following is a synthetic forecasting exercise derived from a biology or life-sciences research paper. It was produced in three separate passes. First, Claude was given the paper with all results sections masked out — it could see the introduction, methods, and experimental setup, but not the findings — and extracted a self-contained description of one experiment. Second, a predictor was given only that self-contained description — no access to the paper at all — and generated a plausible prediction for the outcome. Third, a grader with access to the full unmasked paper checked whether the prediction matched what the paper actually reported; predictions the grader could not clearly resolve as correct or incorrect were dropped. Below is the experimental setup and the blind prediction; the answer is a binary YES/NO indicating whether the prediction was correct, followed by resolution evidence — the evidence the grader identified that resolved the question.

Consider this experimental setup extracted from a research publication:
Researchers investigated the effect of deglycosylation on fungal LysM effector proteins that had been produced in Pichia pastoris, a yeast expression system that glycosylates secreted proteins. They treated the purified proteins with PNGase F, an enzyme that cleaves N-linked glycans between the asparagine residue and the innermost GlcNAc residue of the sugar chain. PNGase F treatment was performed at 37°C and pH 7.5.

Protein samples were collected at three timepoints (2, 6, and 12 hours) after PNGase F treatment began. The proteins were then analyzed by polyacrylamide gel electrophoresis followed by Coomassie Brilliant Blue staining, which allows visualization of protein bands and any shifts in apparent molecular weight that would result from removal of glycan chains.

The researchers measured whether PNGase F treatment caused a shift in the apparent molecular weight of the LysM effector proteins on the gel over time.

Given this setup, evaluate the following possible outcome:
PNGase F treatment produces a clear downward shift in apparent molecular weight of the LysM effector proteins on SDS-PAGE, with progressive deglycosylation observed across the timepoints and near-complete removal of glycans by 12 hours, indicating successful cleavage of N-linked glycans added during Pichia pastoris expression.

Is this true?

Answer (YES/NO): NO